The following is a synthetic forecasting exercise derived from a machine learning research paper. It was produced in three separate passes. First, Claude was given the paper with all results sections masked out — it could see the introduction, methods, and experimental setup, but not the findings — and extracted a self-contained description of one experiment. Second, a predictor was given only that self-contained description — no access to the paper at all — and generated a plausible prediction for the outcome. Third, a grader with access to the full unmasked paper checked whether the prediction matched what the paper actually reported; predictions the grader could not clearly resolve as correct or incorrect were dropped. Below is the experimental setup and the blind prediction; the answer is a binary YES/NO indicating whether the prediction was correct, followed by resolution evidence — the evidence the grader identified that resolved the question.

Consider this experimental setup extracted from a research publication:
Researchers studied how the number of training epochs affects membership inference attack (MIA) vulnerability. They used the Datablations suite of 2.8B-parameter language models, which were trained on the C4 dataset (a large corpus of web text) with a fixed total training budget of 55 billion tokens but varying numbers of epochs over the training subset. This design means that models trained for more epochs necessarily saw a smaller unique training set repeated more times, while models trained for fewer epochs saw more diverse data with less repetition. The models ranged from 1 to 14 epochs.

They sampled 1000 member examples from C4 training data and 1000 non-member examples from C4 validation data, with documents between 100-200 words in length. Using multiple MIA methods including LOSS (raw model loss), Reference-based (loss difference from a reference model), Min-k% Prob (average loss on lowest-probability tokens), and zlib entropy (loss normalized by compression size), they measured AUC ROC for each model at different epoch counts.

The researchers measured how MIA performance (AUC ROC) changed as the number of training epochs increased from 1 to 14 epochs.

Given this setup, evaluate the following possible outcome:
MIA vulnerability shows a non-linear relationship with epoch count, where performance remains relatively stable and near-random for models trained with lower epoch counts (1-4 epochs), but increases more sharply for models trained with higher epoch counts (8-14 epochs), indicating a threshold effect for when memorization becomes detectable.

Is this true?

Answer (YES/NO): NO